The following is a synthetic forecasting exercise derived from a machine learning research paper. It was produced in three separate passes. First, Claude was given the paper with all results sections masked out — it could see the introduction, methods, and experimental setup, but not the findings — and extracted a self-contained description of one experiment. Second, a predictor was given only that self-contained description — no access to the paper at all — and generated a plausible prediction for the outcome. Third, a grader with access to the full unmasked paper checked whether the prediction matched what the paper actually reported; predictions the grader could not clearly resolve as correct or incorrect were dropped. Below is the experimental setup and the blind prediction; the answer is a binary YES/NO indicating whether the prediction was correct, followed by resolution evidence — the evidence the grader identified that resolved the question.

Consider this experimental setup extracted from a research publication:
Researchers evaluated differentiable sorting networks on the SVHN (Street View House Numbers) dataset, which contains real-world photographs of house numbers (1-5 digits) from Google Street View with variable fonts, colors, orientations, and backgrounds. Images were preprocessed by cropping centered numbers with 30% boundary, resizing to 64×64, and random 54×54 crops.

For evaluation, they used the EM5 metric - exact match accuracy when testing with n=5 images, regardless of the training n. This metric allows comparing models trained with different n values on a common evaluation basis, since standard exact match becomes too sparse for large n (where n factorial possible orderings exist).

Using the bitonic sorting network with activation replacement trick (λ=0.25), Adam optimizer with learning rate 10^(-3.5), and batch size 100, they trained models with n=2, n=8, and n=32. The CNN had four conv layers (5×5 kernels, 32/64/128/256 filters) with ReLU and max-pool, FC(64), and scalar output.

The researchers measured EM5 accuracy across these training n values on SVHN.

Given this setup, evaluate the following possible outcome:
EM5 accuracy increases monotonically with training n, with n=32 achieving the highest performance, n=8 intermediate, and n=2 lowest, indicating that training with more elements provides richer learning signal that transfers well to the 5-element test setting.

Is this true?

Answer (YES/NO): YES